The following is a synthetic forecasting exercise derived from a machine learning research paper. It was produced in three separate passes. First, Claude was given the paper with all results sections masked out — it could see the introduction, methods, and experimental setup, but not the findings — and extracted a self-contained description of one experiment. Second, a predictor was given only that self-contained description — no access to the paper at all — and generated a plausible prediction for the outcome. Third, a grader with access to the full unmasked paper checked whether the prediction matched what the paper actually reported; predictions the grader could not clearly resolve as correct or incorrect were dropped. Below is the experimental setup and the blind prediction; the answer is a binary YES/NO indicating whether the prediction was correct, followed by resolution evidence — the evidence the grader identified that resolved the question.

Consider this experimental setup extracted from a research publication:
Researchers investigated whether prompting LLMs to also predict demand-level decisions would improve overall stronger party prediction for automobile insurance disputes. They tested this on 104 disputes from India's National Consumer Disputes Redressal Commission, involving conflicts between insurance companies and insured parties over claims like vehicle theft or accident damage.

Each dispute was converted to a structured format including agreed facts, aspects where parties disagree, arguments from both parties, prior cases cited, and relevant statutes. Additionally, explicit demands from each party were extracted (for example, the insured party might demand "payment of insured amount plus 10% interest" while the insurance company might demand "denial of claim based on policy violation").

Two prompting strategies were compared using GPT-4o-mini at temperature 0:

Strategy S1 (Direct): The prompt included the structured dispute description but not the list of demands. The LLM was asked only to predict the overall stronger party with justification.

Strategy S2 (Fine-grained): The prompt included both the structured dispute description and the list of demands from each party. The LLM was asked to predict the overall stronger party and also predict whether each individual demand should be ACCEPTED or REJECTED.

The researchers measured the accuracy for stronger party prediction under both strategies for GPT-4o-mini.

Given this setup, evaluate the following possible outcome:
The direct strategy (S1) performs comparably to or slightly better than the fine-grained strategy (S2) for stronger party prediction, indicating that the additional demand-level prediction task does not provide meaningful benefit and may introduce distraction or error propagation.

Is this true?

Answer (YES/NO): NO